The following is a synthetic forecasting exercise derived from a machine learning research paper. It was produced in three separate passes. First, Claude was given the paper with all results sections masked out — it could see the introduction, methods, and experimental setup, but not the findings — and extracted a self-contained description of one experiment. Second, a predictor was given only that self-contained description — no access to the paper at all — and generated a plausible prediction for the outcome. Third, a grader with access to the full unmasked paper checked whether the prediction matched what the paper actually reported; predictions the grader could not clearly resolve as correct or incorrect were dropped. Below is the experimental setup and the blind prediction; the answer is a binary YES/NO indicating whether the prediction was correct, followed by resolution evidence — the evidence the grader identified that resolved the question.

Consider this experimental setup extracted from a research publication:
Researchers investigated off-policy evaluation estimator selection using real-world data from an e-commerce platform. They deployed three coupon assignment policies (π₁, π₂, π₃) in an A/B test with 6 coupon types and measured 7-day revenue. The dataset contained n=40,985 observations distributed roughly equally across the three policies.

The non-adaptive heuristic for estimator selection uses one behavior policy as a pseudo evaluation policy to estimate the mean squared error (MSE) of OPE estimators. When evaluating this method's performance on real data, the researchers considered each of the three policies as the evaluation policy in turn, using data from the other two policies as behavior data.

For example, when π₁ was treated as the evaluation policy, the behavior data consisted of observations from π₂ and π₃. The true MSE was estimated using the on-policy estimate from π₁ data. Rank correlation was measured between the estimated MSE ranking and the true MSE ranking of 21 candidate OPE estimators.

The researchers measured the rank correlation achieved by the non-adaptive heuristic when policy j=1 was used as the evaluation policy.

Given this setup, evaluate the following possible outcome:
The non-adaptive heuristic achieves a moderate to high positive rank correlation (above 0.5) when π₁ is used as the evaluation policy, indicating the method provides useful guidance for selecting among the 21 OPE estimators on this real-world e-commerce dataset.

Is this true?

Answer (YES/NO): NO